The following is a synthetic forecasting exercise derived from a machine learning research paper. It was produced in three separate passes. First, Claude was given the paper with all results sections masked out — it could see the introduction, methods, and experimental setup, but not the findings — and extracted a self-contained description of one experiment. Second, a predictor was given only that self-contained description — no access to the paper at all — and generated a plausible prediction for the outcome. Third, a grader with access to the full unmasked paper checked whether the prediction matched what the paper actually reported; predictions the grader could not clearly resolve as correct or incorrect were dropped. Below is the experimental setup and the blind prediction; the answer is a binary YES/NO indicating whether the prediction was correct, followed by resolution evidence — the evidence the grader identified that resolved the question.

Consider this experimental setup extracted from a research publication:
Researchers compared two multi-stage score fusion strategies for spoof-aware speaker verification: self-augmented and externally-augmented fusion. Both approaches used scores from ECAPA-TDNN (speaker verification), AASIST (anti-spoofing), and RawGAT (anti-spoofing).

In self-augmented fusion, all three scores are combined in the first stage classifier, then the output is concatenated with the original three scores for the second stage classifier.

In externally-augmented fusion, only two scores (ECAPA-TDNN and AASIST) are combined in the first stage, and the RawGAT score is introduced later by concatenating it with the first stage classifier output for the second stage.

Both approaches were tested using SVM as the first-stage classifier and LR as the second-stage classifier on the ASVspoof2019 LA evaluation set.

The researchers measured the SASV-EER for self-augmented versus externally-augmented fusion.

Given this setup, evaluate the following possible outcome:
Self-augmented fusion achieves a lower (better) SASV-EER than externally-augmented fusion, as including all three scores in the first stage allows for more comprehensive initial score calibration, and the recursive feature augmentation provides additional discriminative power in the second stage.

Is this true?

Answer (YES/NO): YES